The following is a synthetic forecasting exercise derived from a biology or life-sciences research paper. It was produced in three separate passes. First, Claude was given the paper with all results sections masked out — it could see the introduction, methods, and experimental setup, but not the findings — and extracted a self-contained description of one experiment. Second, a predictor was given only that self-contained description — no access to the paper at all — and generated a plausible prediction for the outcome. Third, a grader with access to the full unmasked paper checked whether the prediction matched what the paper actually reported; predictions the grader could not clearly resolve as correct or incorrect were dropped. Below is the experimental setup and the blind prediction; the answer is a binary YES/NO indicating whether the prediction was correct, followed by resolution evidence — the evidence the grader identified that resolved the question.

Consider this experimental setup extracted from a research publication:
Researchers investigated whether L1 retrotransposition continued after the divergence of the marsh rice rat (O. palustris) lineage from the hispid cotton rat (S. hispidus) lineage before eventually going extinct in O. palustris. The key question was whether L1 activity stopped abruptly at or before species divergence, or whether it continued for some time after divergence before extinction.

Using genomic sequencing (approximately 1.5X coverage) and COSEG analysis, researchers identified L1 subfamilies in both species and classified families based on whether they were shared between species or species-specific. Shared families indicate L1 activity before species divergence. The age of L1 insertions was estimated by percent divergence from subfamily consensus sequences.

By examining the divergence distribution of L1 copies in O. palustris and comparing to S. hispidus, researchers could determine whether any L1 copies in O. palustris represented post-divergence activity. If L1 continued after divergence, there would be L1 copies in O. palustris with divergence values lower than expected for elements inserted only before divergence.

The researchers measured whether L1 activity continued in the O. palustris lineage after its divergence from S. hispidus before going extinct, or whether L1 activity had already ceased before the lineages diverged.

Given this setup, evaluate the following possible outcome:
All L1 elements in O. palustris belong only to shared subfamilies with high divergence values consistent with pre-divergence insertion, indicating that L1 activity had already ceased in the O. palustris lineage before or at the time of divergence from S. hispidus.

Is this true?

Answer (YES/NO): NO